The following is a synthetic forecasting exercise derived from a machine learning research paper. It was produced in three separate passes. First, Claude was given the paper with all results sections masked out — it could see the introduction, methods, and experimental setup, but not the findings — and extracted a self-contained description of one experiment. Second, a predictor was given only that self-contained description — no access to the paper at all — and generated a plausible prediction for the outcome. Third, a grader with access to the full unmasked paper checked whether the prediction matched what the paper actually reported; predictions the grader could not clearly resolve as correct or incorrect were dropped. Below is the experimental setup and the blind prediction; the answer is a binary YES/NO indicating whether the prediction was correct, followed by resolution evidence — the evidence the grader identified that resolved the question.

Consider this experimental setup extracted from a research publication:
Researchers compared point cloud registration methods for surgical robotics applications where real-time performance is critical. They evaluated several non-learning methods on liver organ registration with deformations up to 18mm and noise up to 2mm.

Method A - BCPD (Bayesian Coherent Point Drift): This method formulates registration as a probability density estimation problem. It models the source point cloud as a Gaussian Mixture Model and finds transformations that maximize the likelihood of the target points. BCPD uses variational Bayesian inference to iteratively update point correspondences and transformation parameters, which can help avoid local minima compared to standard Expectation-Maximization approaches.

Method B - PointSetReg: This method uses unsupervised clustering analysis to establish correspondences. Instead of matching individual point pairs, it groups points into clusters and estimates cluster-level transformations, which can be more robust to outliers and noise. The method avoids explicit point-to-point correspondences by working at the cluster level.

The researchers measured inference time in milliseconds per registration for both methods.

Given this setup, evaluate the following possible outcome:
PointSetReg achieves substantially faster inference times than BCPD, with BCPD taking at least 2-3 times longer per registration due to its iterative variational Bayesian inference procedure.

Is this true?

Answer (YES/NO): YES